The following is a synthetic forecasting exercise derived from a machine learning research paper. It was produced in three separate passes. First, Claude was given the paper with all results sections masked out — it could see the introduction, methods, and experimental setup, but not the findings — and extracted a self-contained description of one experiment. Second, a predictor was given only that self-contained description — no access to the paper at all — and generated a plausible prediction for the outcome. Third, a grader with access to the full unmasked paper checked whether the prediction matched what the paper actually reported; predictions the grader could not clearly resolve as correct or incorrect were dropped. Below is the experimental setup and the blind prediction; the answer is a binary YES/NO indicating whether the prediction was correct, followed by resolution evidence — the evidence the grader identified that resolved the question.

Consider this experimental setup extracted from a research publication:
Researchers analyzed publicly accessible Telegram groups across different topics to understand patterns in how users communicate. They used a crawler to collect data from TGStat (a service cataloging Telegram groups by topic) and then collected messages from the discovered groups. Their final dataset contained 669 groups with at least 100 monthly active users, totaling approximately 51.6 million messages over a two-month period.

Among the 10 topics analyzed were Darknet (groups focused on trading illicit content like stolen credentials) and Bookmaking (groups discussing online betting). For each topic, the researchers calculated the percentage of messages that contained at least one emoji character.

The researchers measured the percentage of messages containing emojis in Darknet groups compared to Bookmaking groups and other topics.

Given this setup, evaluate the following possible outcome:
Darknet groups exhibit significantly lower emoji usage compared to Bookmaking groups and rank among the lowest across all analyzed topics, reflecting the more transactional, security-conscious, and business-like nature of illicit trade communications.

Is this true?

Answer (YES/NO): NO